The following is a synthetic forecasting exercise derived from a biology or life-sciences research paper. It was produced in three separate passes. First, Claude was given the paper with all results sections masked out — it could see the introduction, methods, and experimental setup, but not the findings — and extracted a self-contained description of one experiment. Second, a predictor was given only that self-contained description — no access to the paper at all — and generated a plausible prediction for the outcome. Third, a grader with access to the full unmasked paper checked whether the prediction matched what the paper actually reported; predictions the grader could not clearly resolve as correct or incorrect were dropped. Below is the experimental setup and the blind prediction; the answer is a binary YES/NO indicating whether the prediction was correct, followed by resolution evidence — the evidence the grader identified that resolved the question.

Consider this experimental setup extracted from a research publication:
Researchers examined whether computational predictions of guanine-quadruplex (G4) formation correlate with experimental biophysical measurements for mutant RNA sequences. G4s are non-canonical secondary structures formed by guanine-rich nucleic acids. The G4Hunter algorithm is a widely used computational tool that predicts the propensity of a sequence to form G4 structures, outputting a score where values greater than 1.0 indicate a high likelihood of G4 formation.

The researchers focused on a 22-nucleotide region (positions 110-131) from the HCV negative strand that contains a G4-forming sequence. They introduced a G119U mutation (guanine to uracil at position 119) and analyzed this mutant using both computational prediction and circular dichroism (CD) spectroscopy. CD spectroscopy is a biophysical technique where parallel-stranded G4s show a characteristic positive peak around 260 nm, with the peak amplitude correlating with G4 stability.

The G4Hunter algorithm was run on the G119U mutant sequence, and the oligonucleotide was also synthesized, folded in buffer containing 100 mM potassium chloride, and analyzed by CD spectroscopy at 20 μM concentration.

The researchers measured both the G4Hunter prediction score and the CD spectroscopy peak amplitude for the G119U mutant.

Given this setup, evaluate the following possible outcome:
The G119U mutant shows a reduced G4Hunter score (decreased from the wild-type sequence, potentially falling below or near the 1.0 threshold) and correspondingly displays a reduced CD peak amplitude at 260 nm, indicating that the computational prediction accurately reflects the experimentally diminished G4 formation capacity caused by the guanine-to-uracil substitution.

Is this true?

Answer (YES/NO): NO